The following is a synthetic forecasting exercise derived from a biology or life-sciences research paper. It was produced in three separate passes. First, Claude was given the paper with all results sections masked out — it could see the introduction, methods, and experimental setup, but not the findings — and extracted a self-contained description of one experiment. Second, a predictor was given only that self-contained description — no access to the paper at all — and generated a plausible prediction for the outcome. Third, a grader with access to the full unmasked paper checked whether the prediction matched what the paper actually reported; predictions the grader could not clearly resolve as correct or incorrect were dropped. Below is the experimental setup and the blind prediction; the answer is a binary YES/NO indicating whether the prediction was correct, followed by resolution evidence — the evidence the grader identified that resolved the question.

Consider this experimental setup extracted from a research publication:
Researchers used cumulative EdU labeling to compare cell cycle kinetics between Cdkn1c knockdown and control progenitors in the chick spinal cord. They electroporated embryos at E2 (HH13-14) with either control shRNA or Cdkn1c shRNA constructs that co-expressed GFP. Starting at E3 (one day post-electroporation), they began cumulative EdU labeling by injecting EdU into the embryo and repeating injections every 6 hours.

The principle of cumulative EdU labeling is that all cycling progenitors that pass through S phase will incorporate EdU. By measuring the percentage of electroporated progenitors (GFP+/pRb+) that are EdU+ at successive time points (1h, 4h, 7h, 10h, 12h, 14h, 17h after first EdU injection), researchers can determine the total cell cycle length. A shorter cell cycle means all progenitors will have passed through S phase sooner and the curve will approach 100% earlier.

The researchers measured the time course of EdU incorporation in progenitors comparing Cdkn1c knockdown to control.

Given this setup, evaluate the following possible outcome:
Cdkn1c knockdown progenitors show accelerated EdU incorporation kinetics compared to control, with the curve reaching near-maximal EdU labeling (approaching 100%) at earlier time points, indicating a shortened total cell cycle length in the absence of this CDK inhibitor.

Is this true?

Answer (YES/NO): YES